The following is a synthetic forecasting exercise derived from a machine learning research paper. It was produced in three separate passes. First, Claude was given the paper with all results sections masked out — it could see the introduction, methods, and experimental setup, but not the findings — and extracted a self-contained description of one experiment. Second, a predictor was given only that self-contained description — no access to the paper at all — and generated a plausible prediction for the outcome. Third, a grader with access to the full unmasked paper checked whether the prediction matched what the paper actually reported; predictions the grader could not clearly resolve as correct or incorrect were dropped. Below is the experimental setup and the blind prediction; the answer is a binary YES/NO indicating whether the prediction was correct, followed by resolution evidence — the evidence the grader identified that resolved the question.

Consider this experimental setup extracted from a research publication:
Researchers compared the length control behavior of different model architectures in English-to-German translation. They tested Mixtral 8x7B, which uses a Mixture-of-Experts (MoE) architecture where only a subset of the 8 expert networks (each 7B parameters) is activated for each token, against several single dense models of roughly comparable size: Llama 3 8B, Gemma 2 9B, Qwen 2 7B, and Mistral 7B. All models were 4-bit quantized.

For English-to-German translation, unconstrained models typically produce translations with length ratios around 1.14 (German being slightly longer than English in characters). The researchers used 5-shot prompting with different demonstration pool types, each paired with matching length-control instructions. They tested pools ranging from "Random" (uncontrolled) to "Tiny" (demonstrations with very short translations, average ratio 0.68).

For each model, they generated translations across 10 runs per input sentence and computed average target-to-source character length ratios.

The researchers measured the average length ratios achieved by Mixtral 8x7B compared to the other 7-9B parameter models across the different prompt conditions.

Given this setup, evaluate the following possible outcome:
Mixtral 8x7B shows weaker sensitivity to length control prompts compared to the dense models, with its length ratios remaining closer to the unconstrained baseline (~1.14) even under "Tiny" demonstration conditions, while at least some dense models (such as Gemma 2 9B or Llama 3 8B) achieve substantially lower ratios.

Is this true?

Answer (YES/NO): YES